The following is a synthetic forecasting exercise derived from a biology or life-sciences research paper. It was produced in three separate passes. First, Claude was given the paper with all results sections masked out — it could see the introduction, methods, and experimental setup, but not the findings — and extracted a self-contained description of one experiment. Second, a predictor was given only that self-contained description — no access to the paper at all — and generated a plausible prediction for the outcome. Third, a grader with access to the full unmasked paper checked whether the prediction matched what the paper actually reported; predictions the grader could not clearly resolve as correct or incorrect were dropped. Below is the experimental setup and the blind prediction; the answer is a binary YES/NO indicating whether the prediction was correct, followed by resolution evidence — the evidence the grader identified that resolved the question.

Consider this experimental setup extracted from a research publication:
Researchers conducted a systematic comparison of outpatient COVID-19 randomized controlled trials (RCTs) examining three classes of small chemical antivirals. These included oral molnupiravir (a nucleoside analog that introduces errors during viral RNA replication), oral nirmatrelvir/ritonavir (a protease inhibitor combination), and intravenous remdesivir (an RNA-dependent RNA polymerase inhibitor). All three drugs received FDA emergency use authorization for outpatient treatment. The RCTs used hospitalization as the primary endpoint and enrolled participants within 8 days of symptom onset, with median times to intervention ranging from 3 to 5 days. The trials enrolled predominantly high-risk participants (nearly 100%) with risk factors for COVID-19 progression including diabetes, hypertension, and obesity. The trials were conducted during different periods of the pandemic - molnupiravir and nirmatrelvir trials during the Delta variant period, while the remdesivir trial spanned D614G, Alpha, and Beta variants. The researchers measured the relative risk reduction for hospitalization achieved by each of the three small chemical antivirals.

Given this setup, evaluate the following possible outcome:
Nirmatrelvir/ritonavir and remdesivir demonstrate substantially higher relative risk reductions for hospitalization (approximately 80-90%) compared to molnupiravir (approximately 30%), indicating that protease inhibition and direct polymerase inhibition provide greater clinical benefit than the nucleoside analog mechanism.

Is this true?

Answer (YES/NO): YES